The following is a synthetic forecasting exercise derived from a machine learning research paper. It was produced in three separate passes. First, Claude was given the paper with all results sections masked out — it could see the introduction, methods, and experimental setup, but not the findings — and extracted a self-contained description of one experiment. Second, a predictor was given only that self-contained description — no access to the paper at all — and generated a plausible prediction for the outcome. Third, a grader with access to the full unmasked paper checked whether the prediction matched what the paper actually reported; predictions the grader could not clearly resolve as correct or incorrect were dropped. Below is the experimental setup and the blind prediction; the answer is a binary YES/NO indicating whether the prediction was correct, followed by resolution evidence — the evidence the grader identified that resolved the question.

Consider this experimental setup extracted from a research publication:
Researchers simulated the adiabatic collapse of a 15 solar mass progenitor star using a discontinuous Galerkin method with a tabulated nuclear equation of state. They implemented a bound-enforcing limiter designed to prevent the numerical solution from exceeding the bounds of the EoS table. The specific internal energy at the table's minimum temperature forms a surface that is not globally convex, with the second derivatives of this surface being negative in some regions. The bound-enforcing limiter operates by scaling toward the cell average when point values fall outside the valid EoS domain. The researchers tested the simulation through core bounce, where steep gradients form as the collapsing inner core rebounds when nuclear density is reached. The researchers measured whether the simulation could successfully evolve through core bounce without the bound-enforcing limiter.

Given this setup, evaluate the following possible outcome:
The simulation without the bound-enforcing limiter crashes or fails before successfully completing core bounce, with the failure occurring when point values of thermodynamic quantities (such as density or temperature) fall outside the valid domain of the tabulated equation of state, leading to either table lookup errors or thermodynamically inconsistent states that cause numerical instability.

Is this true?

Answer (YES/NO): YES